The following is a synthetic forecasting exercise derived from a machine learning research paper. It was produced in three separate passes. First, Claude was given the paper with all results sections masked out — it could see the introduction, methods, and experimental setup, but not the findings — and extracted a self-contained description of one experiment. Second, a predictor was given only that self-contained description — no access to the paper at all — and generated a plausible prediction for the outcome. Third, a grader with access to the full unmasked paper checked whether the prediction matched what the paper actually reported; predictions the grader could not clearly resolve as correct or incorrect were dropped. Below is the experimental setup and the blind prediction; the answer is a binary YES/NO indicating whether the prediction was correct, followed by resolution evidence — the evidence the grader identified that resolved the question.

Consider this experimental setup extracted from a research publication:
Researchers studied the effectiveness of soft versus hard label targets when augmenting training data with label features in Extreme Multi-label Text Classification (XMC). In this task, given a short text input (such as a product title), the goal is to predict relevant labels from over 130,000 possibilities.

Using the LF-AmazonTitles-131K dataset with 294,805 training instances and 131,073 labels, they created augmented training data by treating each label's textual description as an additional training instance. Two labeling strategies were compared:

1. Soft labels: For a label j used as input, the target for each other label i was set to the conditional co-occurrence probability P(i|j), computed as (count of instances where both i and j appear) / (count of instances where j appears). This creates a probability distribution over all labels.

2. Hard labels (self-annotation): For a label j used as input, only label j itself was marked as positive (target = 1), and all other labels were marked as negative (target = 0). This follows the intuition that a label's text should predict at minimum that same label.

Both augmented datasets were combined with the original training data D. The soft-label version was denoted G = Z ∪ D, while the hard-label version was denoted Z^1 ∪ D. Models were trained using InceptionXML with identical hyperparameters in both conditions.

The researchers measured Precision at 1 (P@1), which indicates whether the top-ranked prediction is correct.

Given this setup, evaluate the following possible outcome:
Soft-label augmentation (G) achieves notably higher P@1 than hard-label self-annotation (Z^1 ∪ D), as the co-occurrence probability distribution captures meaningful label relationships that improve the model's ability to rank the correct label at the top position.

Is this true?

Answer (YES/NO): YES